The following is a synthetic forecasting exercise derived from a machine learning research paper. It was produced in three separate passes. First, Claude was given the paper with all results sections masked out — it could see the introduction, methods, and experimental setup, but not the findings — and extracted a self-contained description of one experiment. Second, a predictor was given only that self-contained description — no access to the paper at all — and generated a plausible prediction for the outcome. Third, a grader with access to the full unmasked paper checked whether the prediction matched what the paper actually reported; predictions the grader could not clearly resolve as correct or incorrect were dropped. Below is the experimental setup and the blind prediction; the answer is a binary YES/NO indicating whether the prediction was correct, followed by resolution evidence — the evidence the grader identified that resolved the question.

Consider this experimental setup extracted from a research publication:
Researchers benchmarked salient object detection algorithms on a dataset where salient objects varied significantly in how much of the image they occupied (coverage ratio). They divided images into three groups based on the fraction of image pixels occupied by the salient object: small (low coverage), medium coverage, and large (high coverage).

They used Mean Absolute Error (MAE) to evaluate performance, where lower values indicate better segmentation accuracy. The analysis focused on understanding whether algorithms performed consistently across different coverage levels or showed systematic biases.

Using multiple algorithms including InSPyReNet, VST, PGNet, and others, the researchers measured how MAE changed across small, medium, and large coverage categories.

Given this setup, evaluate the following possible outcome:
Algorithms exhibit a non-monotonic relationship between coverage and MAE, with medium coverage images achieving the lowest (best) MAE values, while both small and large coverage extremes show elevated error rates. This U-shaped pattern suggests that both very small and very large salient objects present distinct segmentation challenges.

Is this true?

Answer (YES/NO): NO